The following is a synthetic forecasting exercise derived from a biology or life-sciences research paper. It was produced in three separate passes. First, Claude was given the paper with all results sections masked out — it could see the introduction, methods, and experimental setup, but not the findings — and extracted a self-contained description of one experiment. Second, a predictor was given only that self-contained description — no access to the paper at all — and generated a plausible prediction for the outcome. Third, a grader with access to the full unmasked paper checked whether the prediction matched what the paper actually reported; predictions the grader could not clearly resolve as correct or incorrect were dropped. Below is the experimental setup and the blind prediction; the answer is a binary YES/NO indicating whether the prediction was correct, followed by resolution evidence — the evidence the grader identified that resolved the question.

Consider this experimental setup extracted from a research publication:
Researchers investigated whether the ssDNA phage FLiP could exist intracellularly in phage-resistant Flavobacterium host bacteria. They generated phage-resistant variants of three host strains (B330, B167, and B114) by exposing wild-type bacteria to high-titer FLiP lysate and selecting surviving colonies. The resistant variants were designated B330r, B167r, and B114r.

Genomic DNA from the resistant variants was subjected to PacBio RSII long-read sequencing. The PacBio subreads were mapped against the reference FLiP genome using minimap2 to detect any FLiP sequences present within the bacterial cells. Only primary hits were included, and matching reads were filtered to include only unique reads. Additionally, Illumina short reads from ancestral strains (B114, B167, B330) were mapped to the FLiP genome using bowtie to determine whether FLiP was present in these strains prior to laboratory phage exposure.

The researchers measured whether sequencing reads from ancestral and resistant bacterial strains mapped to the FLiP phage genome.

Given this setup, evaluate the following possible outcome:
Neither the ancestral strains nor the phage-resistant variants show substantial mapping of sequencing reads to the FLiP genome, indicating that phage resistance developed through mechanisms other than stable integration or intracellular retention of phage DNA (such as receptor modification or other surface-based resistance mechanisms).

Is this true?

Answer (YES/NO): NO